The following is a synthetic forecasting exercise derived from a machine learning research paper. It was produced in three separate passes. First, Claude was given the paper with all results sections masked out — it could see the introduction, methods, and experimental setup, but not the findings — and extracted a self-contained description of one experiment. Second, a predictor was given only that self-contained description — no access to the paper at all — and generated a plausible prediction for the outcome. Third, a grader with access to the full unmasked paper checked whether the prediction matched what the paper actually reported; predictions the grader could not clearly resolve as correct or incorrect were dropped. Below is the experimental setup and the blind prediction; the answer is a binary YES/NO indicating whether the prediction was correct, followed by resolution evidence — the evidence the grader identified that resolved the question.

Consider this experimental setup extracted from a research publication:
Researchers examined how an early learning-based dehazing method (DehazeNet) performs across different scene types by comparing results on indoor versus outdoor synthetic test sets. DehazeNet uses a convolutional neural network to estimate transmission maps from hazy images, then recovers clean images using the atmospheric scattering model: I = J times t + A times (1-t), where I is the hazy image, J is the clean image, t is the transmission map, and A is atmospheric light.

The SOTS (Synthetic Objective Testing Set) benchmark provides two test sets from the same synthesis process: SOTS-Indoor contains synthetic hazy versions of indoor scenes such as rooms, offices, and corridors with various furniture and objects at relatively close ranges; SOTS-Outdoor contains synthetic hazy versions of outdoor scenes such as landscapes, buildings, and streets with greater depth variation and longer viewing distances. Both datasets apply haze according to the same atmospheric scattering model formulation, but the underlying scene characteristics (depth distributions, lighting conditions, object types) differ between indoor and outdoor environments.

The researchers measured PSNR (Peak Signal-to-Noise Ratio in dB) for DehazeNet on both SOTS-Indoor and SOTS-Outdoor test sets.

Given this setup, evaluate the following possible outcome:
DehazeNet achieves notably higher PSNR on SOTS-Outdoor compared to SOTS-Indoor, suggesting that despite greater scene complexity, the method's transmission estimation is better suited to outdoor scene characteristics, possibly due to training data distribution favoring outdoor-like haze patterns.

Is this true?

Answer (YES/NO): YES